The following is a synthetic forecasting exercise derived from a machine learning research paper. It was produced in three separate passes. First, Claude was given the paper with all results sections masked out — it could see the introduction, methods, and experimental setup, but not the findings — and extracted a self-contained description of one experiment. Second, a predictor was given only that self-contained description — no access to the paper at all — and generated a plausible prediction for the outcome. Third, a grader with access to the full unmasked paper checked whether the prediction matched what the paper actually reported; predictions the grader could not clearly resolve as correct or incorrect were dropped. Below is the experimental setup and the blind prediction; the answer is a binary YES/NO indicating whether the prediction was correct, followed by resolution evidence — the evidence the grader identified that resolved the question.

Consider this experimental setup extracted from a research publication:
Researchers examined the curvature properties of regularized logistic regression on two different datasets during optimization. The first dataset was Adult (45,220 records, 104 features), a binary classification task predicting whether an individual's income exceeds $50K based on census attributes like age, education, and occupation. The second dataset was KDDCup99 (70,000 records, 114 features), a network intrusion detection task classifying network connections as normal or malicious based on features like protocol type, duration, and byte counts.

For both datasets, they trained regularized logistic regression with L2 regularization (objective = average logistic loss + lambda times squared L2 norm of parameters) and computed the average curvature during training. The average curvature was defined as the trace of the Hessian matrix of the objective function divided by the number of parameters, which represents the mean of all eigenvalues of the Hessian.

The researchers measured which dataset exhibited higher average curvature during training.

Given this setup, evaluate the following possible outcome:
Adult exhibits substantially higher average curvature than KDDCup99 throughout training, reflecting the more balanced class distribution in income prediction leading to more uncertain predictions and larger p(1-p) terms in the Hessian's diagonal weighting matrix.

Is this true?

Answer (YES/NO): YES